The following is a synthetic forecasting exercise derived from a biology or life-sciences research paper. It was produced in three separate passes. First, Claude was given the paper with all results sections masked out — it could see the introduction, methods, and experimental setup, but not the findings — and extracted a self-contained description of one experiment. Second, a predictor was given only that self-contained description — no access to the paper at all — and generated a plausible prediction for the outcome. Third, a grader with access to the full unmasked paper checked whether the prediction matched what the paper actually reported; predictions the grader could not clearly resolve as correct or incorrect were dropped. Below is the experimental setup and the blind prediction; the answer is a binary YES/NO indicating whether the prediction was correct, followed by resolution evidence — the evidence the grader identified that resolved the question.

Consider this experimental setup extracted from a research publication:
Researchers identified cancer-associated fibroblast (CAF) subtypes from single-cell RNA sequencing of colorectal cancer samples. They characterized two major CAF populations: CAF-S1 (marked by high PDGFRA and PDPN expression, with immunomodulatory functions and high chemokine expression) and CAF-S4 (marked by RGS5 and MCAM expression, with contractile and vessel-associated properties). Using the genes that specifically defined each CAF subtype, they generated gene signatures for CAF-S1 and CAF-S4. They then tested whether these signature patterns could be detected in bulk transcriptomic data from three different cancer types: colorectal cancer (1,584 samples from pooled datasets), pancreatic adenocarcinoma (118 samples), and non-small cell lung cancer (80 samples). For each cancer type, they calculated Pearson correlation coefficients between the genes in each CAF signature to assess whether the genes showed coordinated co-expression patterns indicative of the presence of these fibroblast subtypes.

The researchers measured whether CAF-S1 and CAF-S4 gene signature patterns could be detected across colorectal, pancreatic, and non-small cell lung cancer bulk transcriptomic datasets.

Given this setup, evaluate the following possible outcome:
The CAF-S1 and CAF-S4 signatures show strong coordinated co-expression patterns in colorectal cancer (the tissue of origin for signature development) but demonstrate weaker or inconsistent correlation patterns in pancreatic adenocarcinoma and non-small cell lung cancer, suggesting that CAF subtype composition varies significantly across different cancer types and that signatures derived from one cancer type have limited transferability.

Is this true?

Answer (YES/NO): NO